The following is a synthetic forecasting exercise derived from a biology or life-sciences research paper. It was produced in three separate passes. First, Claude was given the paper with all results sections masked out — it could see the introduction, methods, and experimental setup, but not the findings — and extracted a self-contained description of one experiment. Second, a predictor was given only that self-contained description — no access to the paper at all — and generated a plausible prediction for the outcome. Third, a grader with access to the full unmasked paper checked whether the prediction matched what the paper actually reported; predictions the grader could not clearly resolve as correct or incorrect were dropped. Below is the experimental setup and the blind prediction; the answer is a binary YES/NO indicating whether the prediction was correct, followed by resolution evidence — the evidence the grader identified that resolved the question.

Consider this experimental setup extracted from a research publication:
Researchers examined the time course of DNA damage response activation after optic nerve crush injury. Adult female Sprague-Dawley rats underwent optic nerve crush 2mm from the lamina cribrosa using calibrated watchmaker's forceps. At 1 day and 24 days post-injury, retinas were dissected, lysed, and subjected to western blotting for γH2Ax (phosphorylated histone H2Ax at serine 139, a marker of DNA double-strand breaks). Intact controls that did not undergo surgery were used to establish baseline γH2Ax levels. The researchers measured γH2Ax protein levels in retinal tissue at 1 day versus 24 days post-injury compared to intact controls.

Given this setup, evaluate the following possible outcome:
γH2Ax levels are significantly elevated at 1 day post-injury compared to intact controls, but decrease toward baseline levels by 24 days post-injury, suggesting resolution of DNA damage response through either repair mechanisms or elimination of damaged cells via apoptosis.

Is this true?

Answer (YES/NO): NO